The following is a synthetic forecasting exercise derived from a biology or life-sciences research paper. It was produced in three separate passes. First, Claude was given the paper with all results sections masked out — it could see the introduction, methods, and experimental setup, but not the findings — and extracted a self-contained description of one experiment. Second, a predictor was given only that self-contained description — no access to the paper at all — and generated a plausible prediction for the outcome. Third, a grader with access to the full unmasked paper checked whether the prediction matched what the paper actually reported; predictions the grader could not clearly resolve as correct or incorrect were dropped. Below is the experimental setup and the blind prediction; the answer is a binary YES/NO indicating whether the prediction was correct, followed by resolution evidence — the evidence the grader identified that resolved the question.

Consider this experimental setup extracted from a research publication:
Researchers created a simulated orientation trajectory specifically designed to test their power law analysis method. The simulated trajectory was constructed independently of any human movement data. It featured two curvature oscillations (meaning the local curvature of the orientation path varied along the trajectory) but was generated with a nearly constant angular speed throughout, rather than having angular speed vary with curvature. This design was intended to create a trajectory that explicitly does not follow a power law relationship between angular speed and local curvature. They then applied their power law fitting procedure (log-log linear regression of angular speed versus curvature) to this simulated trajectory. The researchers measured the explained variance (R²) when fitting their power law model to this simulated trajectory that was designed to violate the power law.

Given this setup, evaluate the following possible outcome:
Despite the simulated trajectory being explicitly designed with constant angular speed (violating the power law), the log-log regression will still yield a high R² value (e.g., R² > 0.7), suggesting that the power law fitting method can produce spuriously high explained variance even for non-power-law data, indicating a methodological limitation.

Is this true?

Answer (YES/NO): NO